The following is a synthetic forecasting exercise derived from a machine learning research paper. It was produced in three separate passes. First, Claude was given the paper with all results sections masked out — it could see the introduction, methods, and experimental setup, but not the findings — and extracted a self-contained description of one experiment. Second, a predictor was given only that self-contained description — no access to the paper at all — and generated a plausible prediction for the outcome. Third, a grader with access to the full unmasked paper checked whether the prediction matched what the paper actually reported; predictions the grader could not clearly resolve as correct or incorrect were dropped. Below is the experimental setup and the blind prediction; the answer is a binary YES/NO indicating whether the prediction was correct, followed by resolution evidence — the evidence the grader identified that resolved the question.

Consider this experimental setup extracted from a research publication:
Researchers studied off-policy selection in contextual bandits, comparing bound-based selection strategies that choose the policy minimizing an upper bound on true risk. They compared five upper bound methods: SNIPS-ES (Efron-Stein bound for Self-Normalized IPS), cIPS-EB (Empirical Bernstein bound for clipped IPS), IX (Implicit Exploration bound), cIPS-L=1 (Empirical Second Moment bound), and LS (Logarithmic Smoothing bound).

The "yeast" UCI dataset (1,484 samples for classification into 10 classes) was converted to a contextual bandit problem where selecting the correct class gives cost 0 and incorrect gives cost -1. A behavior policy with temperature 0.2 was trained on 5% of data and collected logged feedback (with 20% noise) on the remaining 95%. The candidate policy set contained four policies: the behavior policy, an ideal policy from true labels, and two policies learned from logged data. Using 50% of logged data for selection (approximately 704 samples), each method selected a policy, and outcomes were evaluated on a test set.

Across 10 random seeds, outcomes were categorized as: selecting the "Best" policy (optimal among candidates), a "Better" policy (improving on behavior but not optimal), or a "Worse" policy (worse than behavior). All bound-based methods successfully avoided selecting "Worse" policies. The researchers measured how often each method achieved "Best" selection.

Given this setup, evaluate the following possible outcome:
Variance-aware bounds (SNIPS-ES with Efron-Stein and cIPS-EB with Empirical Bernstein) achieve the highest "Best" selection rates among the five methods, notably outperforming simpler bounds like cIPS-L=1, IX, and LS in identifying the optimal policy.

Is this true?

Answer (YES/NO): NO